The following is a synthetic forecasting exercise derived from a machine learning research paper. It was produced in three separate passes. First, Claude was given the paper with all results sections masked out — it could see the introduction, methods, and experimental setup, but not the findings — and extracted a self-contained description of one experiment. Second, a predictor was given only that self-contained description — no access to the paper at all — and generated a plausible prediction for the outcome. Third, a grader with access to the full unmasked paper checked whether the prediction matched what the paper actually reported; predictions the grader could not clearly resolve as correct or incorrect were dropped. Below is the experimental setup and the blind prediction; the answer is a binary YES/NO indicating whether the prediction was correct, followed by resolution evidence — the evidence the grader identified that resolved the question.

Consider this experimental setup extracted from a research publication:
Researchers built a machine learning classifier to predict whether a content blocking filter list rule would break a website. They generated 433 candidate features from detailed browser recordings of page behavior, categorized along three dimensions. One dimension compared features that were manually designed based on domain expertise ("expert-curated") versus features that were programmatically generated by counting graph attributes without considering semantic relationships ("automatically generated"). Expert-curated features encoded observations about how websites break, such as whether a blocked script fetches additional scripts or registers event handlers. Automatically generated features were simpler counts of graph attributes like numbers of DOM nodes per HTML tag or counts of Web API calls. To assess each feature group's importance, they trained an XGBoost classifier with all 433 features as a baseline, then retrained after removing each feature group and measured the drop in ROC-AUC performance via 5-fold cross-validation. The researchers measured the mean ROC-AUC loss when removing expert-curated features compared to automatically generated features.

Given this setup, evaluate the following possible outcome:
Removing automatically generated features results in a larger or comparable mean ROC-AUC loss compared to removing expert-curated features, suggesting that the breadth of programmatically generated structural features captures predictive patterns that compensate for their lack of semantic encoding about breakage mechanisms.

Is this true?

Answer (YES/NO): YES